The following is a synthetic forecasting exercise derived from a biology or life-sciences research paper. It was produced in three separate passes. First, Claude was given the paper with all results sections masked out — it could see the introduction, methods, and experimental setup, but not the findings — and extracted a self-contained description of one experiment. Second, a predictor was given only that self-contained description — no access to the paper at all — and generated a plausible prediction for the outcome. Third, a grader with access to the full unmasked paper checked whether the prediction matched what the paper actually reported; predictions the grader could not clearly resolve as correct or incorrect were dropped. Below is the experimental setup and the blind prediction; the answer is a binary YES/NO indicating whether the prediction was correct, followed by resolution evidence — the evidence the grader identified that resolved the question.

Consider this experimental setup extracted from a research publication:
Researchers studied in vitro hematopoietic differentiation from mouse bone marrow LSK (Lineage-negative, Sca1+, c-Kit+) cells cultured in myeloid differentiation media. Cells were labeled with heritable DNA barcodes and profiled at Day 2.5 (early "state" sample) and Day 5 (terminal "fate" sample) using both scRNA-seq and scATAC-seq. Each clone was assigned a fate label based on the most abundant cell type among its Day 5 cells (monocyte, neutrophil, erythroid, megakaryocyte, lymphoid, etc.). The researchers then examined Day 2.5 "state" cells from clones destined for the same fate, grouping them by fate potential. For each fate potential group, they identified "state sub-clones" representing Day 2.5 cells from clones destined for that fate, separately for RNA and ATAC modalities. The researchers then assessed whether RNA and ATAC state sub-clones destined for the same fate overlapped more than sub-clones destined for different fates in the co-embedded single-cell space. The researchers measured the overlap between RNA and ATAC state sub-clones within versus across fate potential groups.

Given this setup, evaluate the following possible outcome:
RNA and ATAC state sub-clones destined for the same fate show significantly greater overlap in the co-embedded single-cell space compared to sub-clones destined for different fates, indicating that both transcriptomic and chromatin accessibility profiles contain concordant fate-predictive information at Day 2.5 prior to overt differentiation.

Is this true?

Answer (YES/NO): YES